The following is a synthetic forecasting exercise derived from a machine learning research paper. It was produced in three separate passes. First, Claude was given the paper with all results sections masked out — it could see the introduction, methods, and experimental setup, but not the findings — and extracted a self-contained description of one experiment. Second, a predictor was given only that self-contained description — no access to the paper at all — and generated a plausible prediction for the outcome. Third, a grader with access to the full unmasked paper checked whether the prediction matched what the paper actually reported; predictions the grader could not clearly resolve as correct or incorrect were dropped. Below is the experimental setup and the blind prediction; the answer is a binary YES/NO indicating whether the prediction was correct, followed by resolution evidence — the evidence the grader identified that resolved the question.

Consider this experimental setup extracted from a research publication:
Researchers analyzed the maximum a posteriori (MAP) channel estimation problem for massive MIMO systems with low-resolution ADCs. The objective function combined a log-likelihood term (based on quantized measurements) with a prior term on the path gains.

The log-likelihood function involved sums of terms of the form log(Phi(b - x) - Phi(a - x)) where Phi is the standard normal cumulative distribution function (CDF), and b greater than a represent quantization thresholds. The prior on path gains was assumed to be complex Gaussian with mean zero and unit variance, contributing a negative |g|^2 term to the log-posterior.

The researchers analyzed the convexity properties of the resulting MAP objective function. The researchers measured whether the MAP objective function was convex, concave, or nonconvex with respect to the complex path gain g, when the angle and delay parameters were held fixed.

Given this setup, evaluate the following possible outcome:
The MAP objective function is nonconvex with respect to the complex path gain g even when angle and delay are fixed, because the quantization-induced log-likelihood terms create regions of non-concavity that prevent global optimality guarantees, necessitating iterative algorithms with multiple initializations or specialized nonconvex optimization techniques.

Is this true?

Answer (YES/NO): NO